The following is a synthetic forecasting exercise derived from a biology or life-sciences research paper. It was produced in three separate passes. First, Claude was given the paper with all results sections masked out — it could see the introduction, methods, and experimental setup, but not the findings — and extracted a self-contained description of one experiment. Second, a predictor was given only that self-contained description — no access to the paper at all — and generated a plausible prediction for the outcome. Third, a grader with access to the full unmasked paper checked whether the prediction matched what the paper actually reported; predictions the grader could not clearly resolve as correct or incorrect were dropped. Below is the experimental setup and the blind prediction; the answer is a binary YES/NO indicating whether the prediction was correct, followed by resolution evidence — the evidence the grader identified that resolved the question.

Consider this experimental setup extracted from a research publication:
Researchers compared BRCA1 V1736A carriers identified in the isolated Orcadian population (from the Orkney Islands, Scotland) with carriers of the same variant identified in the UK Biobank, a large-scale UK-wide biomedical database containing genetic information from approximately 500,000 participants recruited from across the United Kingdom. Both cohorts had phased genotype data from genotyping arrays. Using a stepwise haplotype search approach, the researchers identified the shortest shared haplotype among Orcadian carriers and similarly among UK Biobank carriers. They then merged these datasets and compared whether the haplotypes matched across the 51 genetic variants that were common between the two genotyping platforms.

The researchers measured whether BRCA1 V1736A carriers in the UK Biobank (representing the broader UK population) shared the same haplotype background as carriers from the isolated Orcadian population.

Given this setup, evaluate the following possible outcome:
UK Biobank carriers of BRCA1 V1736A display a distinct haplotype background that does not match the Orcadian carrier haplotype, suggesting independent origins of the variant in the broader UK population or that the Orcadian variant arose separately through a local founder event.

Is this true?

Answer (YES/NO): NO